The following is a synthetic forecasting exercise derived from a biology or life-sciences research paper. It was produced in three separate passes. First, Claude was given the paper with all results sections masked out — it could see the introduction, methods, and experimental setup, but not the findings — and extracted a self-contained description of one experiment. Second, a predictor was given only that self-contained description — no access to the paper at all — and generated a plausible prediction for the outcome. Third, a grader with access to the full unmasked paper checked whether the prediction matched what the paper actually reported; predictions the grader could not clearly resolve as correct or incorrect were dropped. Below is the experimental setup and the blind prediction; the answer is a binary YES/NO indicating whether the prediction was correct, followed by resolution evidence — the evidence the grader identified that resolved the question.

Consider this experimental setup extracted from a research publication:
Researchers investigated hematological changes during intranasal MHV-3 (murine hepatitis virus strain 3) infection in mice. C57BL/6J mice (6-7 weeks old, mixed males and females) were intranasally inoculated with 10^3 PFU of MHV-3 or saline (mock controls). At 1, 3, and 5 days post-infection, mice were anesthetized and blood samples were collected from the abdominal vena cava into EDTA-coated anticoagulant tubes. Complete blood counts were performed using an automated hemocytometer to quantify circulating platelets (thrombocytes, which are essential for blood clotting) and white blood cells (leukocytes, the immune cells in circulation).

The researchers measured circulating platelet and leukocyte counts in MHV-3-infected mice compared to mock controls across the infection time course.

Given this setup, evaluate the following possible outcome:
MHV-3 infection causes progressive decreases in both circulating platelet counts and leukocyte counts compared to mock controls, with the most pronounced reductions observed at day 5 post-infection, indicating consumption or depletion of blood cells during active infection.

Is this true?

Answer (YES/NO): YES